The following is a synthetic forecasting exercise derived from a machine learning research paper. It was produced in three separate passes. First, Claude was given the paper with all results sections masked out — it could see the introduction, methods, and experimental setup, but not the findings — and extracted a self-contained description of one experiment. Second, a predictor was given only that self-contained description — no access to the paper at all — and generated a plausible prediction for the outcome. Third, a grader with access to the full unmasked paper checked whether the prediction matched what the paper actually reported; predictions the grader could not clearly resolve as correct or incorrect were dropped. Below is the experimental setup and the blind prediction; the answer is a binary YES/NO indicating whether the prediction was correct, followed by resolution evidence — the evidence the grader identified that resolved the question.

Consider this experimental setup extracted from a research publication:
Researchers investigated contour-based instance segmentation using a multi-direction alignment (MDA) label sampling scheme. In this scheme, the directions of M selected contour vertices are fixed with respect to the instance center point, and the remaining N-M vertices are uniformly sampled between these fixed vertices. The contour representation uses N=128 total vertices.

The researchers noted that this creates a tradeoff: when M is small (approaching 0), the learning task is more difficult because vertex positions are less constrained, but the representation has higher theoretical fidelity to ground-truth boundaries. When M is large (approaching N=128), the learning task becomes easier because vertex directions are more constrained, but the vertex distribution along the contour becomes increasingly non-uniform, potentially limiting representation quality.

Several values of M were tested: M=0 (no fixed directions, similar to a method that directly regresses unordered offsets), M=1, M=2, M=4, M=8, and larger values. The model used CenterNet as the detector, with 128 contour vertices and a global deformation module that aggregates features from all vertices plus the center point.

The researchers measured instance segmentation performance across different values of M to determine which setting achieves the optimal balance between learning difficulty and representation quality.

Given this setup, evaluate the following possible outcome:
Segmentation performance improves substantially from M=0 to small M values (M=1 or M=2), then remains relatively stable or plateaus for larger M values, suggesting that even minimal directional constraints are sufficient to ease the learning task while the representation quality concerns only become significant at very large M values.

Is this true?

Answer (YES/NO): NO